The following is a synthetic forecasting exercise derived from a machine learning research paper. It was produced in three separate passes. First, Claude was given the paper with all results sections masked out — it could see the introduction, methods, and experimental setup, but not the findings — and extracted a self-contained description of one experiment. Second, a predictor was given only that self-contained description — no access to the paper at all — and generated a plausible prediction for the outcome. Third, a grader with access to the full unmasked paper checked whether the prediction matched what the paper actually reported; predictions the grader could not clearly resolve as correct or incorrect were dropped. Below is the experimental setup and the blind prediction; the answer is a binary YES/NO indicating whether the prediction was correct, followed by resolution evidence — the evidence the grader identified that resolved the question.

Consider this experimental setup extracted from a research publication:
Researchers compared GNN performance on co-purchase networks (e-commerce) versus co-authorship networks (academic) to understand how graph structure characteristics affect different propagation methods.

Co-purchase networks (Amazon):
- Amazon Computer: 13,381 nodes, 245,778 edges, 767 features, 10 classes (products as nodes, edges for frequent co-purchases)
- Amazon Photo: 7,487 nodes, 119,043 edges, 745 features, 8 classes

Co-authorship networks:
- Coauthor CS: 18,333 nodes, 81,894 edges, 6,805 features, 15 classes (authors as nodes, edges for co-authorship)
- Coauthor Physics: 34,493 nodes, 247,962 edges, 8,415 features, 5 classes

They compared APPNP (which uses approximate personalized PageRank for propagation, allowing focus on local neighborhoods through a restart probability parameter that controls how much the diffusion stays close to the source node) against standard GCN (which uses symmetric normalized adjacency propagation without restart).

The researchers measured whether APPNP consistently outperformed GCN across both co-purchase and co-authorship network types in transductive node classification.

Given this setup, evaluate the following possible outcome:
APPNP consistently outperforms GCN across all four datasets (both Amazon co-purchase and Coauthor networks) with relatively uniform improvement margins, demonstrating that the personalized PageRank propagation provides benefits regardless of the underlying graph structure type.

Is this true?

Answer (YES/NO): NO